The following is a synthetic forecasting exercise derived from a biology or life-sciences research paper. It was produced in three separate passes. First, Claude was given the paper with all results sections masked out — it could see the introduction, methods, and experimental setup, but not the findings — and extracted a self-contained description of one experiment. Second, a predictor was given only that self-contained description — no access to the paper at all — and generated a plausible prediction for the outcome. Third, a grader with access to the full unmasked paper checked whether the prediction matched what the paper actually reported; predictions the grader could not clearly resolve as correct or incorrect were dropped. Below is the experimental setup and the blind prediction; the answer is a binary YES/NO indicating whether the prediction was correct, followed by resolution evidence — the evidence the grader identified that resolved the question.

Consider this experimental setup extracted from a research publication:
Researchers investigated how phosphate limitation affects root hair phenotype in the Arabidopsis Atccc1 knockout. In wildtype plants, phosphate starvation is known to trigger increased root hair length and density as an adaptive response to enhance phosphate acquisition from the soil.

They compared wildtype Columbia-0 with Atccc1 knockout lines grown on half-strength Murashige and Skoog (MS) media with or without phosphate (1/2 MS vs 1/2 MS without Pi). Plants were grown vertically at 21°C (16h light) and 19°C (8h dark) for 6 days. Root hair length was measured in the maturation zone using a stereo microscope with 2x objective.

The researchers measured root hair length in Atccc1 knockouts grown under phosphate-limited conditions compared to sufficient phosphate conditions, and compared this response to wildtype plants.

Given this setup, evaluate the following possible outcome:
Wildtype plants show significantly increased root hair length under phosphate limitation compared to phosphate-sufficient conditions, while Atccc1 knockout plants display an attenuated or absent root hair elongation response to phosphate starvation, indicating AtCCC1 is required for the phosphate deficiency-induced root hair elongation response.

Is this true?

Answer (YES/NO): YES